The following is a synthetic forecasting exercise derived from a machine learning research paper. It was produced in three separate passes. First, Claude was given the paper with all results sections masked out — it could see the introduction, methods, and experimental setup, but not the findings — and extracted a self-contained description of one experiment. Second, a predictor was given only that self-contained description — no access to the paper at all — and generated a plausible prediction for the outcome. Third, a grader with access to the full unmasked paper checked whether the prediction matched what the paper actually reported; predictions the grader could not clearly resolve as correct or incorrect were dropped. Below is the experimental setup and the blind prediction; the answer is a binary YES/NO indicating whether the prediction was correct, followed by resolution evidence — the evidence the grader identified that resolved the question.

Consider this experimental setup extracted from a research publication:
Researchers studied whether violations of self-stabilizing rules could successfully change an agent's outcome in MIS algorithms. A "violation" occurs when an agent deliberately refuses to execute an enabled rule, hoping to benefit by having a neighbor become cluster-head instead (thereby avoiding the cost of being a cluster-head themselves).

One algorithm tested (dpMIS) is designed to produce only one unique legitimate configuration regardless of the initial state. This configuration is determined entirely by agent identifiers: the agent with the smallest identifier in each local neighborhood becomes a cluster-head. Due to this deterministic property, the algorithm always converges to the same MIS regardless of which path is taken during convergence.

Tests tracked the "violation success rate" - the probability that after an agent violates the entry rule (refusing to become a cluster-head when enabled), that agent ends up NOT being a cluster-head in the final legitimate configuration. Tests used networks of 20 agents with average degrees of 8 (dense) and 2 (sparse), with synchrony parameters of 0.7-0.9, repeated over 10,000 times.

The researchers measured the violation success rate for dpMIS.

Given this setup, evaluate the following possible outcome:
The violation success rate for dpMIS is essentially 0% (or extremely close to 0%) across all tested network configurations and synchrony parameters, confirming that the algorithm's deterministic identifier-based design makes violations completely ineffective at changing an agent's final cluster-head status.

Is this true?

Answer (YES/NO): YES